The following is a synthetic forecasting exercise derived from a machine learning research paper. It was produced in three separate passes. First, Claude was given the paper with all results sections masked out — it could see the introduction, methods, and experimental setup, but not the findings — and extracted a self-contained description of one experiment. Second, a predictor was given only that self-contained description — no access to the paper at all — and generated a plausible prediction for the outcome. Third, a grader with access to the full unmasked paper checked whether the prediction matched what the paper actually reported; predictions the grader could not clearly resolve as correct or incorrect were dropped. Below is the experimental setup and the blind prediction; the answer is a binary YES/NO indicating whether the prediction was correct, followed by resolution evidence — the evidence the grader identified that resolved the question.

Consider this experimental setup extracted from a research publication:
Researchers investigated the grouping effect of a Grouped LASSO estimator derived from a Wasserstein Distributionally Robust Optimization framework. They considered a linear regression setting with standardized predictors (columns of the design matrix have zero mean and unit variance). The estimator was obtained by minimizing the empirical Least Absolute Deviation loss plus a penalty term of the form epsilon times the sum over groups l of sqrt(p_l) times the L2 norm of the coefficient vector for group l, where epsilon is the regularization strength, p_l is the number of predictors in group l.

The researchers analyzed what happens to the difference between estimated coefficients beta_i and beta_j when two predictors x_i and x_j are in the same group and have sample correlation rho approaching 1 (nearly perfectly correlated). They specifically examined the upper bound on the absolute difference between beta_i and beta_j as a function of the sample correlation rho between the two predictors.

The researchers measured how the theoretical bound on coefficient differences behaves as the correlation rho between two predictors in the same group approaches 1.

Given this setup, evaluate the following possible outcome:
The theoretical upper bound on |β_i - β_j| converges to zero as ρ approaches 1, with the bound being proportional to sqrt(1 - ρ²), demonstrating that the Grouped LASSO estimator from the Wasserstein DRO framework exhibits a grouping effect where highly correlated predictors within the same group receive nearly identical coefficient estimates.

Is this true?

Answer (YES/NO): NO